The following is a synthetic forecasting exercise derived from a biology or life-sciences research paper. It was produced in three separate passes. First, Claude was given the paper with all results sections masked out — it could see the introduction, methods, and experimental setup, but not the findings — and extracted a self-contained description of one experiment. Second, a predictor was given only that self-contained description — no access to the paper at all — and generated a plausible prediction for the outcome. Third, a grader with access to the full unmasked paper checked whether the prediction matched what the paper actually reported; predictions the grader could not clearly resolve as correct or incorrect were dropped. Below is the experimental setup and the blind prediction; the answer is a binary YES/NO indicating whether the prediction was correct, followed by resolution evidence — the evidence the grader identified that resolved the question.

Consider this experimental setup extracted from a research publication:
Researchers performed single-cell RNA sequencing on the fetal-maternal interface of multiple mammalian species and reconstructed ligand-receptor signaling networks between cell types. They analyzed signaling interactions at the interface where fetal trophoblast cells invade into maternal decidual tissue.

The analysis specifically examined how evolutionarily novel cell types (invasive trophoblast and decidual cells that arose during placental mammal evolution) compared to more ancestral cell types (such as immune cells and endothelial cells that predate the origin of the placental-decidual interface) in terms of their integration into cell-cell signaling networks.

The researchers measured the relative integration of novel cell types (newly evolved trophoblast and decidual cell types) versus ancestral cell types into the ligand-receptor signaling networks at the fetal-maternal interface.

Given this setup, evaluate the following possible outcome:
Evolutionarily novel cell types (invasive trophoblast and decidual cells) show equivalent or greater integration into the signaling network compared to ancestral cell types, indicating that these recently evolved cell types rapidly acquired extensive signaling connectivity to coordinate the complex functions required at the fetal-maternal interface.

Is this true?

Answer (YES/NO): YES